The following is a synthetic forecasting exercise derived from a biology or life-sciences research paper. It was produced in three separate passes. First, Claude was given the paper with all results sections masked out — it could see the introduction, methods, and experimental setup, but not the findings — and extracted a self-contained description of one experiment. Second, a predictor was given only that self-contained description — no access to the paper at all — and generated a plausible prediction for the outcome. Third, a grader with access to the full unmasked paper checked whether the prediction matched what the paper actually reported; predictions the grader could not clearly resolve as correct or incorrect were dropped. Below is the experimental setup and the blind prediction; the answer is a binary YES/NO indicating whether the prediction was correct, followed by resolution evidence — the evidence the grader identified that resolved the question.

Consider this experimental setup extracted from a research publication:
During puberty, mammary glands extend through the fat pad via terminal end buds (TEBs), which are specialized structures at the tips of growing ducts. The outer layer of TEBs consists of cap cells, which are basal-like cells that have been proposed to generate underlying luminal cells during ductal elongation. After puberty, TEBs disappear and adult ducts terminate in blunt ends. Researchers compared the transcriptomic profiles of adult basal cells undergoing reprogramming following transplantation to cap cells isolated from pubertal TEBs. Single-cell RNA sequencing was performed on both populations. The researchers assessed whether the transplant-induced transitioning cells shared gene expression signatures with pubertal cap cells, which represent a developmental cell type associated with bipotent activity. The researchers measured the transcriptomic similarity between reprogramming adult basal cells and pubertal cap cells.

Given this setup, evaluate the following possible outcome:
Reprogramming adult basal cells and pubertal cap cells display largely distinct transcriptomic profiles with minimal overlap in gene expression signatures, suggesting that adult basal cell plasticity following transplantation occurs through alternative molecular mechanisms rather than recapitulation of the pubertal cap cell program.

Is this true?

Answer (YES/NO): NO